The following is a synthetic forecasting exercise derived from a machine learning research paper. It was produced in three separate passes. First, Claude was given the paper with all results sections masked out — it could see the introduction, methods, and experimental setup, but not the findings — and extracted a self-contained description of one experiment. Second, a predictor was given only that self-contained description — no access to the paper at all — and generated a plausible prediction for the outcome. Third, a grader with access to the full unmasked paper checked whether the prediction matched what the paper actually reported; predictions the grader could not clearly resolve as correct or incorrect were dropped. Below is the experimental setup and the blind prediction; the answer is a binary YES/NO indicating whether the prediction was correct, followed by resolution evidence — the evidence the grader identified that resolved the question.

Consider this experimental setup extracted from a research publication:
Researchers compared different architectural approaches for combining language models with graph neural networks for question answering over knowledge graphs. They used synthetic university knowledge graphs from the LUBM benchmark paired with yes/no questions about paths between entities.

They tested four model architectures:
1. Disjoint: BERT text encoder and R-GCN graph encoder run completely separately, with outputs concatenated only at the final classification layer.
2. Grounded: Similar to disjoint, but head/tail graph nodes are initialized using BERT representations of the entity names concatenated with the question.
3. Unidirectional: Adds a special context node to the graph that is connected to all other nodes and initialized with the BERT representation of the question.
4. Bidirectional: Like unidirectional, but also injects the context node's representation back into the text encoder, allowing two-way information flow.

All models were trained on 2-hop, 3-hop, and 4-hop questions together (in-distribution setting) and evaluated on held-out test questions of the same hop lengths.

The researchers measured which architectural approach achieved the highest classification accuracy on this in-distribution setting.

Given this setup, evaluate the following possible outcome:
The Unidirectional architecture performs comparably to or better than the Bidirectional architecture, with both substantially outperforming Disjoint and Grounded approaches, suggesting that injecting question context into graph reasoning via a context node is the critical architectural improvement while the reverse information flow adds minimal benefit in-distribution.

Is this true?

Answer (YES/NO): NO